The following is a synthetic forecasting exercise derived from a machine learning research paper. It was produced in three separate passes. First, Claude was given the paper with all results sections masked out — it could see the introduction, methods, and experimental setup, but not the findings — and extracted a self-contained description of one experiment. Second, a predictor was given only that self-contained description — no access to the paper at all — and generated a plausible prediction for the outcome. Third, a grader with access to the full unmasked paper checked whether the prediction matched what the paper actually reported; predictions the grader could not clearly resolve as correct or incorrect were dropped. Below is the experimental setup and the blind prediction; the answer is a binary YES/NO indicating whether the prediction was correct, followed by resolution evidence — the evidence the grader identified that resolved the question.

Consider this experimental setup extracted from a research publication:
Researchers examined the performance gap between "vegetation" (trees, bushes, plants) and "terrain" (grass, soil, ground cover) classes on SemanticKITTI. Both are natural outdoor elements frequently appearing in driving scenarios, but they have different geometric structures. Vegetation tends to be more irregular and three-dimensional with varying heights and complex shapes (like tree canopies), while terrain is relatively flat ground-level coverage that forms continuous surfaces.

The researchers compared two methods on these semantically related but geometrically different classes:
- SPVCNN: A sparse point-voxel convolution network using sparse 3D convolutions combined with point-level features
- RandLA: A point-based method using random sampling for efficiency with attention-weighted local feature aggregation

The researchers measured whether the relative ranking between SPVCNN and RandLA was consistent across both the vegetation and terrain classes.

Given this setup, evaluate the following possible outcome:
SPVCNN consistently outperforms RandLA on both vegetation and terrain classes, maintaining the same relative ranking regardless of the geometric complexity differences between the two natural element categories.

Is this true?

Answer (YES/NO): YES